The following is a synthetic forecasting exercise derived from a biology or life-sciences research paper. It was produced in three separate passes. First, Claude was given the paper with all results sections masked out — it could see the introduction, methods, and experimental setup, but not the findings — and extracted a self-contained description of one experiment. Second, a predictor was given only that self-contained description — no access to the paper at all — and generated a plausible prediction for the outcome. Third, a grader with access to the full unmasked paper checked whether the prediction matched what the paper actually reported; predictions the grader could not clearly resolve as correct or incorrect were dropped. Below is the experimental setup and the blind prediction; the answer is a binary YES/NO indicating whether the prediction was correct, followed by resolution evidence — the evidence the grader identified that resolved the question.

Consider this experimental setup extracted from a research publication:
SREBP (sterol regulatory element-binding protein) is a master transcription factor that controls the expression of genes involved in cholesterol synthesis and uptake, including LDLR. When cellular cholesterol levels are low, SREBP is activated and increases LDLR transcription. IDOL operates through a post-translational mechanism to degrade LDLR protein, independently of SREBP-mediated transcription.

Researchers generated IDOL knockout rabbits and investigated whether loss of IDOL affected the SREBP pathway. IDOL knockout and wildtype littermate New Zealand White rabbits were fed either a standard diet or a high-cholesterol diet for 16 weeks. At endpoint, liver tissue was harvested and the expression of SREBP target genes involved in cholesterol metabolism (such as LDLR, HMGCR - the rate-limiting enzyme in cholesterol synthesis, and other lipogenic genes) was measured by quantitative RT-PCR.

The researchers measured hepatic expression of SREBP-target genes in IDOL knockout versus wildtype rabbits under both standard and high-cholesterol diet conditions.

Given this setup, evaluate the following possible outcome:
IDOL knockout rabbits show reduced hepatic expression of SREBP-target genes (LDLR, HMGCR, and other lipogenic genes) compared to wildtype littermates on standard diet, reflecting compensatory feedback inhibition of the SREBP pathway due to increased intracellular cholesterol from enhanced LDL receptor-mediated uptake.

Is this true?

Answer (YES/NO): NO